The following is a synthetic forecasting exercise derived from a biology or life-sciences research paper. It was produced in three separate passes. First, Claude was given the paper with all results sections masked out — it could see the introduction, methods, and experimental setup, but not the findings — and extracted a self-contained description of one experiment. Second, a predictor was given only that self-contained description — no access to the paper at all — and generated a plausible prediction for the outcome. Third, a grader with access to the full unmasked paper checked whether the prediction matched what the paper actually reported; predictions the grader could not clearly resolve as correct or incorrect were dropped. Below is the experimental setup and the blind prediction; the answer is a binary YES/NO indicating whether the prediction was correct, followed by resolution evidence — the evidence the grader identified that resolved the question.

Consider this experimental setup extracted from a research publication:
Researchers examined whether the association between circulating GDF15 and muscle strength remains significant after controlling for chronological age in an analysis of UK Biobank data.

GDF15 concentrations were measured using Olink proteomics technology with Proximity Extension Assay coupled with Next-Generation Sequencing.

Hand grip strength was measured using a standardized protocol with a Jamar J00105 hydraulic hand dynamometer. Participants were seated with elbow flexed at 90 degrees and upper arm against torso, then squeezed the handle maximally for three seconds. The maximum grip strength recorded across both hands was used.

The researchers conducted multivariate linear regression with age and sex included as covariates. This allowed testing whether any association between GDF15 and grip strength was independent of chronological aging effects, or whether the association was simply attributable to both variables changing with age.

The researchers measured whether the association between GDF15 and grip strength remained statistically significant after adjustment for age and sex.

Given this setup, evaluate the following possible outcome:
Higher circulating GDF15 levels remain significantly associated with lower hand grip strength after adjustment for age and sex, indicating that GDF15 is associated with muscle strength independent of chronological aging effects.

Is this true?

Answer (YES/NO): YES